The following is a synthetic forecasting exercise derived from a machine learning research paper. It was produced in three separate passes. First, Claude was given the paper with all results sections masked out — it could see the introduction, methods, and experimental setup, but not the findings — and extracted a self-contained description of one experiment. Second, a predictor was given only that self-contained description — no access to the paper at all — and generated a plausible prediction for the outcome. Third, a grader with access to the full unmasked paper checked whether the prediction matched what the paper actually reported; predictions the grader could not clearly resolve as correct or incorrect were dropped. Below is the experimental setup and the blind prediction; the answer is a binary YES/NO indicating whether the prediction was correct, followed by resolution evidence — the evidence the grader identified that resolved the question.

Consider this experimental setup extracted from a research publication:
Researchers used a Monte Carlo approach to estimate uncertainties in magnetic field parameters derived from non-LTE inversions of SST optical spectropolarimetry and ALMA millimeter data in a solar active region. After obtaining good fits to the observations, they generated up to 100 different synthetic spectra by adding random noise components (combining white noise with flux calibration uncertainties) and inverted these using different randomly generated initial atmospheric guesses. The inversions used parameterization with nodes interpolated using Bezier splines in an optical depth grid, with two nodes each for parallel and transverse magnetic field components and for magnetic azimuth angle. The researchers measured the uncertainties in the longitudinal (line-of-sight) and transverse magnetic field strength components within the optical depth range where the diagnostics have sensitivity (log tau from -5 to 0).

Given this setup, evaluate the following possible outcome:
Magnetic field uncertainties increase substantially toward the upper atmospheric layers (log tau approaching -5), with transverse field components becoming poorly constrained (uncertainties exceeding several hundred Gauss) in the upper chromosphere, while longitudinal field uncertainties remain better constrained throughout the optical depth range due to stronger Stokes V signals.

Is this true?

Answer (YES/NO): NO